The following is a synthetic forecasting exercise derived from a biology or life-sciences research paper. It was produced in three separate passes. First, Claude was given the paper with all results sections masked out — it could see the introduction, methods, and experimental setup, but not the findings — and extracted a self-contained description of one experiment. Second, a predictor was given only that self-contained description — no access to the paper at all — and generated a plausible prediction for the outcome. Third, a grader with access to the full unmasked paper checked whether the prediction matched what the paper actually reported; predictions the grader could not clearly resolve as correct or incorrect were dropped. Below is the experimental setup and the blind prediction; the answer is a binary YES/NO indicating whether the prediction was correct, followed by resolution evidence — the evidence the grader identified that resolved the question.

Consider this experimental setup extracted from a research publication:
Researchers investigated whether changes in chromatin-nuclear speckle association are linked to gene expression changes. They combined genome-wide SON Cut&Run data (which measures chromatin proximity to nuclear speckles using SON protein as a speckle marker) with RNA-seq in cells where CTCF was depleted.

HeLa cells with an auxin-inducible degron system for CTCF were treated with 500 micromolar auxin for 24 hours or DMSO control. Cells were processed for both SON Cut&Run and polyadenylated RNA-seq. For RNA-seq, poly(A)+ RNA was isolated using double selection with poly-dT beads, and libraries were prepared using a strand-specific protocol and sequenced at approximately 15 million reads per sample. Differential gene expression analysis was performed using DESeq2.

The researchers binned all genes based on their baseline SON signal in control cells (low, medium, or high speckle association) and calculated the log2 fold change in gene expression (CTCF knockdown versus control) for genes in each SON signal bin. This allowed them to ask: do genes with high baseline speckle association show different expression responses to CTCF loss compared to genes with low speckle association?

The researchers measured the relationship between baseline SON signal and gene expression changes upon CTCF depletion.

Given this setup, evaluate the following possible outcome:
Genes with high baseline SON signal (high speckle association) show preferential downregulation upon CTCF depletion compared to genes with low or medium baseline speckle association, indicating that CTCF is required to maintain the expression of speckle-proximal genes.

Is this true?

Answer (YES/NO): YES